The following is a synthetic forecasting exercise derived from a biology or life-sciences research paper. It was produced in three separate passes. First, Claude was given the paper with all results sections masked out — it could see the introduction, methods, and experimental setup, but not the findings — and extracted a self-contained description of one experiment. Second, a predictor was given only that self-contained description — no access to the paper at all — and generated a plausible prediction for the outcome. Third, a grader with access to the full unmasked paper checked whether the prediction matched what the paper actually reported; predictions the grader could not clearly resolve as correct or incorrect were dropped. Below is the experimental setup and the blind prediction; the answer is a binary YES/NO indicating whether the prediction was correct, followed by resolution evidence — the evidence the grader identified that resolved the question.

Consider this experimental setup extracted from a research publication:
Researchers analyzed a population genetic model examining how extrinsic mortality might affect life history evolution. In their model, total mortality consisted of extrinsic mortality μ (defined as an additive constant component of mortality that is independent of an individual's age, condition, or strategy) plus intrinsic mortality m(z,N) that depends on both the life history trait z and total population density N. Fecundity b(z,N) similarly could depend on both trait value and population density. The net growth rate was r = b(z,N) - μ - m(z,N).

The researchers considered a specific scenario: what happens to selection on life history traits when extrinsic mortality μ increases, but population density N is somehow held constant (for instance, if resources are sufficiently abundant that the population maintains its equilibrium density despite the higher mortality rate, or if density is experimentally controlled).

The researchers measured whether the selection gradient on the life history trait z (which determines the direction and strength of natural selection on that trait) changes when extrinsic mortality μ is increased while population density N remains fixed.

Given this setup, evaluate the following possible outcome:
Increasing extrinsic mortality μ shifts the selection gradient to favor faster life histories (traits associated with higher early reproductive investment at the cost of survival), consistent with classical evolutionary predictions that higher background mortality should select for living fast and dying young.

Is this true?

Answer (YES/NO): NO